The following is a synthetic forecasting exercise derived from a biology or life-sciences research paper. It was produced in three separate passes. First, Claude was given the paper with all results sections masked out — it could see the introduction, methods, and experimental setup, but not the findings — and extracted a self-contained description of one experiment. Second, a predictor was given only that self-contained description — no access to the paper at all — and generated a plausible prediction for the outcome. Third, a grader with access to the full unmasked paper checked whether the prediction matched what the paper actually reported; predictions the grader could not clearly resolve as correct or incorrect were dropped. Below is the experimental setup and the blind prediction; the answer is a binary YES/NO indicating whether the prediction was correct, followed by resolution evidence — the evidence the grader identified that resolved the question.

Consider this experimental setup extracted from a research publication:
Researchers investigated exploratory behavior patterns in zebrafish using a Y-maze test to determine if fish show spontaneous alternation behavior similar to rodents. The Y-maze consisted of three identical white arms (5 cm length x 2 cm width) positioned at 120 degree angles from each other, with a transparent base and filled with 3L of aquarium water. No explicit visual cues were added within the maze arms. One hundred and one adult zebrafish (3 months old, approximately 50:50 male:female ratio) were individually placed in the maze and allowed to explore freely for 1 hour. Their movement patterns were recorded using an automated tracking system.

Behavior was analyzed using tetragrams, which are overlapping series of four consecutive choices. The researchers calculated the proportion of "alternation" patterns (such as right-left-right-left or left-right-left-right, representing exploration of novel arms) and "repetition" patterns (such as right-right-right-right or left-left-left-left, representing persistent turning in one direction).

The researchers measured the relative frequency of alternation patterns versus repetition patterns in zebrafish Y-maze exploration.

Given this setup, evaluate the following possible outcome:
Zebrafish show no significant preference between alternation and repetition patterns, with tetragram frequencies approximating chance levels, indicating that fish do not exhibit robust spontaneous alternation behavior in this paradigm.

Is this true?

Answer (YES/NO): NO